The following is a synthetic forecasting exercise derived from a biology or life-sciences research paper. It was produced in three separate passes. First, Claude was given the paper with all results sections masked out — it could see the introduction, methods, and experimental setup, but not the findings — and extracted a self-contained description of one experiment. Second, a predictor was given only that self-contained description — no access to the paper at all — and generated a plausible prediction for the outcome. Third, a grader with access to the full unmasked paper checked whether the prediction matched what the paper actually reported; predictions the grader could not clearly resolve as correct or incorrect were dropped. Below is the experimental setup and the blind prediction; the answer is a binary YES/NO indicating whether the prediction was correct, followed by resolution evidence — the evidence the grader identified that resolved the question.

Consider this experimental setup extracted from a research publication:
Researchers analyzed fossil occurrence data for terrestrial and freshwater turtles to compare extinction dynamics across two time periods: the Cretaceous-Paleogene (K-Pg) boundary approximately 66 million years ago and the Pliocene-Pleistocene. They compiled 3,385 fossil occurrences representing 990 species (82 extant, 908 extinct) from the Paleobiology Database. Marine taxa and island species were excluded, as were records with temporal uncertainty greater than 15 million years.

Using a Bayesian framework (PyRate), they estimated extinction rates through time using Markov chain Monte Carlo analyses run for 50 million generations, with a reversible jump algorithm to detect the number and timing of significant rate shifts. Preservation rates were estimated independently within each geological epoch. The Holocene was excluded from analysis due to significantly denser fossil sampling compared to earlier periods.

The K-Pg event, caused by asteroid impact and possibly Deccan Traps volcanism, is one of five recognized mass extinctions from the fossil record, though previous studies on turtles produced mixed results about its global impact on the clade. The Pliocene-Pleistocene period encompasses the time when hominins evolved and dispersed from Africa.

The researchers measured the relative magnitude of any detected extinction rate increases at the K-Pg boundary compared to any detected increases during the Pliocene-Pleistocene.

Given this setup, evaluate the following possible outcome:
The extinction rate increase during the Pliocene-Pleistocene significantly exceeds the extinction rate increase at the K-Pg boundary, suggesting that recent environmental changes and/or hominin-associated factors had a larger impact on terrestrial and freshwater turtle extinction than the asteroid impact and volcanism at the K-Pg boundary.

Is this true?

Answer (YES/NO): NO